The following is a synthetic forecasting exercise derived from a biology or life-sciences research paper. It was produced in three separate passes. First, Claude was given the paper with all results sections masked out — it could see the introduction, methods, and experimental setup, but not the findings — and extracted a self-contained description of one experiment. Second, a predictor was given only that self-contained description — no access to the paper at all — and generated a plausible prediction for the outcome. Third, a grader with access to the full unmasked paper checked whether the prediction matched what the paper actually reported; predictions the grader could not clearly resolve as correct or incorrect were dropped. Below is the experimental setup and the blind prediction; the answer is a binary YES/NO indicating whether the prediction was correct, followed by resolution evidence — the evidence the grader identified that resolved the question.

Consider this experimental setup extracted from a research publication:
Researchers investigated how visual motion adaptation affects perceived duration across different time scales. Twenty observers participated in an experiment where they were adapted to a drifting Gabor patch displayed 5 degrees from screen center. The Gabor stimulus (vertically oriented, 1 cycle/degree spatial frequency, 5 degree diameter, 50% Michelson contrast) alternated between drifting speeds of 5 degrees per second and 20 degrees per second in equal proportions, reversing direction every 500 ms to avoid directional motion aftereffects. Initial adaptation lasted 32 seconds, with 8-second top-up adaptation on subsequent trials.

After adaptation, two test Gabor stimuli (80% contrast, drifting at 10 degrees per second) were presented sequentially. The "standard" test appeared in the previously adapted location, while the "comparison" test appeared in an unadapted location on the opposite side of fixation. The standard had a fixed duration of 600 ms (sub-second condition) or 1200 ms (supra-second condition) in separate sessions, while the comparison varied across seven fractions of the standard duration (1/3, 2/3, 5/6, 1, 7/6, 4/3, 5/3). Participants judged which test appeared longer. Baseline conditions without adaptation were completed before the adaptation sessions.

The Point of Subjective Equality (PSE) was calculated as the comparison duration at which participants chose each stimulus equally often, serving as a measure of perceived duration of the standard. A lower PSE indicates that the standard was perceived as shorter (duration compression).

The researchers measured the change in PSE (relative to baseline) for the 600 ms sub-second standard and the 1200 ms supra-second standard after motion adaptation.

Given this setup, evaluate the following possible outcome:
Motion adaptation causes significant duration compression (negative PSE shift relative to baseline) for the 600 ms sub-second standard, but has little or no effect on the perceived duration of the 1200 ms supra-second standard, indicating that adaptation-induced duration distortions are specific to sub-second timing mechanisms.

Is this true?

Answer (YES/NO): NO